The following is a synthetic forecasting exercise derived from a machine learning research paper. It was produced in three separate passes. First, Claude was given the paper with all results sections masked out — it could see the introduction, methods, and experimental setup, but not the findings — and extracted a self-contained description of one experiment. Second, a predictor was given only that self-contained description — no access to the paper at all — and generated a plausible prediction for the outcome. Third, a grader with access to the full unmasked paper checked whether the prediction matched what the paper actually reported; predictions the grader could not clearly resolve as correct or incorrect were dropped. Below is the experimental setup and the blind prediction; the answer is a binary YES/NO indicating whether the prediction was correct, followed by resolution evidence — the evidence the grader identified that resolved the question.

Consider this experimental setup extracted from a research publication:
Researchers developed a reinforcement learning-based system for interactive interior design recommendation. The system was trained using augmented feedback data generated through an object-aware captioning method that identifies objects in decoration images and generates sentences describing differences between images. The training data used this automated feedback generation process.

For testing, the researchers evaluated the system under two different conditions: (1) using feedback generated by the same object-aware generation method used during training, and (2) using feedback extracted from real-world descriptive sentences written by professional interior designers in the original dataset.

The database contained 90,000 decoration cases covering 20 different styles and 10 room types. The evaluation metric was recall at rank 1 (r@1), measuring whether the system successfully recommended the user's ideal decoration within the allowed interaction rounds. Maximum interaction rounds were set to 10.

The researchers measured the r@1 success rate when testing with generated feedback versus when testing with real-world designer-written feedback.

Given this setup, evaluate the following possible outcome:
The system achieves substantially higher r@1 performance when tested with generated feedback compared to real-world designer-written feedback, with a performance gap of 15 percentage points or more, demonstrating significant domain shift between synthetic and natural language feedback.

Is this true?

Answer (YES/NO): YES